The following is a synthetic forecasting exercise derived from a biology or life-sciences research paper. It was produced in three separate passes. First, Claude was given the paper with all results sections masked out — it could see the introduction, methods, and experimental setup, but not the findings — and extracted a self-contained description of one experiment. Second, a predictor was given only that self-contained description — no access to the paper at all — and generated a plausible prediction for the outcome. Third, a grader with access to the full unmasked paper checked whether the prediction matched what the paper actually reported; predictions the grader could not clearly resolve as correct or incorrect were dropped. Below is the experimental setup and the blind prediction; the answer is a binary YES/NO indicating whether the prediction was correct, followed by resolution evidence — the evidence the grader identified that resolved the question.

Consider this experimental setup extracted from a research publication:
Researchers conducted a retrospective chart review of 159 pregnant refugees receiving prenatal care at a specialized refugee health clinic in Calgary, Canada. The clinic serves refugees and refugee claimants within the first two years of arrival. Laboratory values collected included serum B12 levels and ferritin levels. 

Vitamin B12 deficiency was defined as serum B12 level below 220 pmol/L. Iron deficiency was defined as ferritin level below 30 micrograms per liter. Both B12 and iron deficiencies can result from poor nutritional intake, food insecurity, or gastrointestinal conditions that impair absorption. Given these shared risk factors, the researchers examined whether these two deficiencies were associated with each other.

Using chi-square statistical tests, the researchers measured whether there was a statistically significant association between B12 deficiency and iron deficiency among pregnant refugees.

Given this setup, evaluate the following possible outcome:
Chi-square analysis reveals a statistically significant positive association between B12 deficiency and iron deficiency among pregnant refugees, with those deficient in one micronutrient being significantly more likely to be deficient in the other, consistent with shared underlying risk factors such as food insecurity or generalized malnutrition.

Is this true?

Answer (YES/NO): NO